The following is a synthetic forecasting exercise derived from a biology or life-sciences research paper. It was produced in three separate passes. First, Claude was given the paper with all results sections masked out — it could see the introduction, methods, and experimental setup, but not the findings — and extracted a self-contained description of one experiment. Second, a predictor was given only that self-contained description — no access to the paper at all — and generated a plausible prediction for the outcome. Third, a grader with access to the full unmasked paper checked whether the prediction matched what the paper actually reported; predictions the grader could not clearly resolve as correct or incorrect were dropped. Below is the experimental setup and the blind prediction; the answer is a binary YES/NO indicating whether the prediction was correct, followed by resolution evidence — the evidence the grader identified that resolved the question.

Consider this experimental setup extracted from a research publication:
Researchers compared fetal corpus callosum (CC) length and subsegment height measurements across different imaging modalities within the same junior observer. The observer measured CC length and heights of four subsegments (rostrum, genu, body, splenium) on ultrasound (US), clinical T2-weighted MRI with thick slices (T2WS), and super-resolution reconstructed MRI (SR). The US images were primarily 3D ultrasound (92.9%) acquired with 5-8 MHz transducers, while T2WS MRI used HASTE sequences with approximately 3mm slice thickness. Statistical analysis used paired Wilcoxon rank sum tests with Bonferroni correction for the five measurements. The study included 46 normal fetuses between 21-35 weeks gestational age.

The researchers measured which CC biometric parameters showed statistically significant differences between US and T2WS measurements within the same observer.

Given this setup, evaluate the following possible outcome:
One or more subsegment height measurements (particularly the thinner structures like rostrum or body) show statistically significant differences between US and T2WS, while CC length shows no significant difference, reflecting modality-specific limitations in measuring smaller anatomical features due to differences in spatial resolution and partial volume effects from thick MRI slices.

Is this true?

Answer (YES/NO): NO